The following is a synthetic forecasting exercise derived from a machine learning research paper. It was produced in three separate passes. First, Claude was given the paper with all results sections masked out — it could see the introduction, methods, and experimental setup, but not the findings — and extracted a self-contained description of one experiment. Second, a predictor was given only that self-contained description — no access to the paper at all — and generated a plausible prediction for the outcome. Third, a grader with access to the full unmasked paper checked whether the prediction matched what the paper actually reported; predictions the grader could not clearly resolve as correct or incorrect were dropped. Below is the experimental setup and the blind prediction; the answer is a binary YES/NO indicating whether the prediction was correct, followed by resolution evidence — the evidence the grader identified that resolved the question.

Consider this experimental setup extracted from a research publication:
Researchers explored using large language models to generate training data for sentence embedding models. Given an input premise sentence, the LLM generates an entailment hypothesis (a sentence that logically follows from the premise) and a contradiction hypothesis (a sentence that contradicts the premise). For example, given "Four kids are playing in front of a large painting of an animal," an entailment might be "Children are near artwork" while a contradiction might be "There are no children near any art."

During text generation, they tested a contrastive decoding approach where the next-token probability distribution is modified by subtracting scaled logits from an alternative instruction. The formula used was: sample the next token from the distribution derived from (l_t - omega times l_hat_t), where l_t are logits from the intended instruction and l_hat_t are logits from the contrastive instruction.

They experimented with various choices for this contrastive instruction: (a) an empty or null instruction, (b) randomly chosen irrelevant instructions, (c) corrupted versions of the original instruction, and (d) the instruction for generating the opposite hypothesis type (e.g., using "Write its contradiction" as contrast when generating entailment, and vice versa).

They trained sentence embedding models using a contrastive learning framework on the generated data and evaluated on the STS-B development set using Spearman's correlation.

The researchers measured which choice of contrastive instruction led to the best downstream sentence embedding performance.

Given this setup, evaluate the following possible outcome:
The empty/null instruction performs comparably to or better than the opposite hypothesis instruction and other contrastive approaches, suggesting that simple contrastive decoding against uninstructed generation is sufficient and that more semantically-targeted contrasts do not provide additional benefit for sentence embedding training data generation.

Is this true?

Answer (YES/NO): NO